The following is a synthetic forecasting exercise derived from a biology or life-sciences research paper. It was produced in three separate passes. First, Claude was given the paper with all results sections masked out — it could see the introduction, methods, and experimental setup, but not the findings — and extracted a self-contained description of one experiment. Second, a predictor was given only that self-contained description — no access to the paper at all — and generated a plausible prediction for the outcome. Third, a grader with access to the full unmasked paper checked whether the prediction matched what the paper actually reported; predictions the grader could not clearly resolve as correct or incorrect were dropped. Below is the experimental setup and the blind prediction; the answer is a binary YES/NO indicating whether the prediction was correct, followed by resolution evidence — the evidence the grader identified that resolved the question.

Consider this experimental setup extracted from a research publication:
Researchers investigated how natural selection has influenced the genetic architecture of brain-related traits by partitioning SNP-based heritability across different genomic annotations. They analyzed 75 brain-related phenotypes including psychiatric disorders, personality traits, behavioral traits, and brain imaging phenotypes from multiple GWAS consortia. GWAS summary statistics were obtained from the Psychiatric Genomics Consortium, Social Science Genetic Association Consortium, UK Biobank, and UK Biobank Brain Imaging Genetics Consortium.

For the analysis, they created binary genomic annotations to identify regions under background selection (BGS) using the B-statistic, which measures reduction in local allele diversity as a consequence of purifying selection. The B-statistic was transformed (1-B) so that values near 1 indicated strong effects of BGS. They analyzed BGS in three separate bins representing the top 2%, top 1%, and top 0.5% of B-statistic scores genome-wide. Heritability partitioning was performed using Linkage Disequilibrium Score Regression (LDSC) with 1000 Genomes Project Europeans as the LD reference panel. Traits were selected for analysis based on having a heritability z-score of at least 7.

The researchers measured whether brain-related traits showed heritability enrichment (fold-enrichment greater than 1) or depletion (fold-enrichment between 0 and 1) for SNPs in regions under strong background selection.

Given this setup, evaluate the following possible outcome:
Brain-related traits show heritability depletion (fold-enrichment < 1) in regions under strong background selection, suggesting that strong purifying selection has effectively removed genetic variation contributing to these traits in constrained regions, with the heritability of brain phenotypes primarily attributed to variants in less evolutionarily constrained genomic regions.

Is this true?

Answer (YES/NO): NO